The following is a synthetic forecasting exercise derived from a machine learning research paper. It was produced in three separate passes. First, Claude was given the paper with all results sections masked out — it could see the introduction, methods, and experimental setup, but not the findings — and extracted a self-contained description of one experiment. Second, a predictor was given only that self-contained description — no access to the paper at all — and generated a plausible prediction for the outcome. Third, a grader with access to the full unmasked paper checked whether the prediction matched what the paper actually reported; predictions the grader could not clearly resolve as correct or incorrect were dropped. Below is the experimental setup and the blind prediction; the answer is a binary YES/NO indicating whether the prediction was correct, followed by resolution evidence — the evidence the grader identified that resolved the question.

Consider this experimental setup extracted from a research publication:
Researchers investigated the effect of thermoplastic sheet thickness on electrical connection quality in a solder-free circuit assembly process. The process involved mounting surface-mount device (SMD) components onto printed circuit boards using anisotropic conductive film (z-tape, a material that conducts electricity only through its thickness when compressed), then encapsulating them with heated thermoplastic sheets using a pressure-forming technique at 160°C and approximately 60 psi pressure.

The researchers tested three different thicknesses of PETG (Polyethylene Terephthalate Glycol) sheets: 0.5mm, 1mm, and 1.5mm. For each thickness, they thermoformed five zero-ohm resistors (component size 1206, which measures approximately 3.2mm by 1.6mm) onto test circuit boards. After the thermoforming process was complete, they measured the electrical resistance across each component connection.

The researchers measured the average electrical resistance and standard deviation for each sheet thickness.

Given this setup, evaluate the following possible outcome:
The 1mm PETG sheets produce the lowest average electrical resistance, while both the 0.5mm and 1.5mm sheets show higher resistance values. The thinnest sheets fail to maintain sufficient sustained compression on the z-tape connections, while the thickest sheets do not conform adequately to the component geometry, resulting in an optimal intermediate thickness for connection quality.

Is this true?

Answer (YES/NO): NO